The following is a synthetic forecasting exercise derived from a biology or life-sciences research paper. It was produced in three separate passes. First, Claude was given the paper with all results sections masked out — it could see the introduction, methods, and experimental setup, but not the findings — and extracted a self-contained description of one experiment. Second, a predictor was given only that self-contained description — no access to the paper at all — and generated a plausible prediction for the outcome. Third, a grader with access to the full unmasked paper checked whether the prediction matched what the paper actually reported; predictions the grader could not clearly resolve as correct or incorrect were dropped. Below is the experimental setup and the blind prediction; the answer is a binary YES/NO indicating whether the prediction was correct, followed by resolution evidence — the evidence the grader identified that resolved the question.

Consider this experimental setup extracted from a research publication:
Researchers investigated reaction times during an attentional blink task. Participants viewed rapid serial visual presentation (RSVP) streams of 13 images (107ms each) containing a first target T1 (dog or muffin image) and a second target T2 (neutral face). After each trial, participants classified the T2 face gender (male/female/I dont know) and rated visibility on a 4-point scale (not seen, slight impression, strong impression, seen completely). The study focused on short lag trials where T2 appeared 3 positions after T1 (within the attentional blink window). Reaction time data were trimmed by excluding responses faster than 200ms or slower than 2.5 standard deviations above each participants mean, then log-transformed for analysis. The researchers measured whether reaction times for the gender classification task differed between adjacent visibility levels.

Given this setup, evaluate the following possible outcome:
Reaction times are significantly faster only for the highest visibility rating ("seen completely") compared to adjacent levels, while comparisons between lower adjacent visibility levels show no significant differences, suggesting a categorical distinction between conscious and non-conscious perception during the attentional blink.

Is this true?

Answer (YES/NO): NO